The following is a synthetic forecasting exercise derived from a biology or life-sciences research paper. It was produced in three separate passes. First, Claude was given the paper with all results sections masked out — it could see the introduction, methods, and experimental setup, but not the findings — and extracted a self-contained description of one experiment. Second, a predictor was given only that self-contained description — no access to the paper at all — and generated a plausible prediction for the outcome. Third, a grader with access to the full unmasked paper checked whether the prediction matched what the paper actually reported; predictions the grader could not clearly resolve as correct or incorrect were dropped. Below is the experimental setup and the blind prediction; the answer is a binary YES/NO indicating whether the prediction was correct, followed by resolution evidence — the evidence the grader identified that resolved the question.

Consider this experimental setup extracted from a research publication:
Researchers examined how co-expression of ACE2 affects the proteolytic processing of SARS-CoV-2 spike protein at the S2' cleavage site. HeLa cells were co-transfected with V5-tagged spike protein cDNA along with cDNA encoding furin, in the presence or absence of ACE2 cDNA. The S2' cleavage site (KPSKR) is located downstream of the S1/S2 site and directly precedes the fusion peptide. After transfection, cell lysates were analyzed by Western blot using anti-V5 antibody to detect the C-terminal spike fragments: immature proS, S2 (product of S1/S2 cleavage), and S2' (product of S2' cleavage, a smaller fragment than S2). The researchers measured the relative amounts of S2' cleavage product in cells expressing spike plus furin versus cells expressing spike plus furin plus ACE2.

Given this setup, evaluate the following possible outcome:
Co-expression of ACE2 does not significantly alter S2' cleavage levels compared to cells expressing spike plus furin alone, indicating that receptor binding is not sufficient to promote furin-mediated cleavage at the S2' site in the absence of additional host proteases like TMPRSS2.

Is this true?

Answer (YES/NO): NO